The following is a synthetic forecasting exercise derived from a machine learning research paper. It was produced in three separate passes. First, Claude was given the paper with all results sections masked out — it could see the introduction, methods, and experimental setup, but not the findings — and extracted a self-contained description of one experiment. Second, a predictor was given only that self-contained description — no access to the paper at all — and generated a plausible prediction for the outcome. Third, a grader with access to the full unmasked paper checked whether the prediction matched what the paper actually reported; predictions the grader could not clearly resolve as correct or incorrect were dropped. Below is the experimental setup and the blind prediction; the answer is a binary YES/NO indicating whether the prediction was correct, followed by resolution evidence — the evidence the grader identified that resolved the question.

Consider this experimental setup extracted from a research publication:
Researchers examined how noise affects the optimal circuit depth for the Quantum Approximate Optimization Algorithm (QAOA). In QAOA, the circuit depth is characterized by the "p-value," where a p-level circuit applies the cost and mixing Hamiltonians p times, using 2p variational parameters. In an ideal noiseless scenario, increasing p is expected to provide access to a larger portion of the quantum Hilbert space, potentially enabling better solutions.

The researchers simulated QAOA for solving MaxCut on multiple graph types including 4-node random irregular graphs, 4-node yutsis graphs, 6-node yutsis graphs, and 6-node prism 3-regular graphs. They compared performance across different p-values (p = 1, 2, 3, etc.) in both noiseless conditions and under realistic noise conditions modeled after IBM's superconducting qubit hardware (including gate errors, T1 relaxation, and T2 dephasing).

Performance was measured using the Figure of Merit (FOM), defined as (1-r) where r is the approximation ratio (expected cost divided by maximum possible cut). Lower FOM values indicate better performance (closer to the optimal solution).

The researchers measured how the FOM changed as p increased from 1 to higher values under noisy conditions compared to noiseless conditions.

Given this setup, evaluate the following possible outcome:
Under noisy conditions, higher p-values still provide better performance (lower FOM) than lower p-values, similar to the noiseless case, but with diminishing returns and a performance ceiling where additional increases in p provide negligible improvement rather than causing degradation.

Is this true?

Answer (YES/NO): NO